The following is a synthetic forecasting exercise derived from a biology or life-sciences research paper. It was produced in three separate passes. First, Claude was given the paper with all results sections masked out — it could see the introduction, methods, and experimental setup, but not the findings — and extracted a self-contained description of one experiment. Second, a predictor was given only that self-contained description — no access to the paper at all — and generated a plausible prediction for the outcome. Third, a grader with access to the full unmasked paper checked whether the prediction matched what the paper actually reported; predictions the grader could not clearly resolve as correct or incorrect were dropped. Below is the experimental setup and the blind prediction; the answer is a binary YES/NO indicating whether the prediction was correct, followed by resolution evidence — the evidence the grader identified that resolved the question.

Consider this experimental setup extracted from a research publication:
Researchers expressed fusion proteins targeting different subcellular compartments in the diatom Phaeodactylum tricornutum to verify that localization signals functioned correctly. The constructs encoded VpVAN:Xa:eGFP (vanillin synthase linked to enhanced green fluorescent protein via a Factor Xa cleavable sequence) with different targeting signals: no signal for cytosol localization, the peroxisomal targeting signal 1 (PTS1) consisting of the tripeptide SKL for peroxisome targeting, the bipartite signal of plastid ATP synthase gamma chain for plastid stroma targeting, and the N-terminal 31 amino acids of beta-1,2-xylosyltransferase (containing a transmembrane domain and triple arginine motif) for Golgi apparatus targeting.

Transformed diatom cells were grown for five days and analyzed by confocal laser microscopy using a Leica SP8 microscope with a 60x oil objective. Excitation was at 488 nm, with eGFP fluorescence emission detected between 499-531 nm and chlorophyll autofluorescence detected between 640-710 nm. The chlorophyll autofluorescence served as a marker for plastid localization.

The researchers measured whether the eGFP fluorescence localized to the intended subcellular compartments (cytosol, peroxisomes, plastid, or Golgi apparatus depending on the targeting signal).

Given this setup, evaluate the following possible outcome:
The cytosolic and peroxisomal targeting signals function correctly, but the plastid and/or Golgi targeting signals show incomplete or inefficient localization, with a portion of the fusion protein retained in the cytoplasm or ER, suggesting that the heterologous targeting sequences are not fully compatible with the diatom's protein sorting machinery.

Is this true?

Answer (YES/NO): NO